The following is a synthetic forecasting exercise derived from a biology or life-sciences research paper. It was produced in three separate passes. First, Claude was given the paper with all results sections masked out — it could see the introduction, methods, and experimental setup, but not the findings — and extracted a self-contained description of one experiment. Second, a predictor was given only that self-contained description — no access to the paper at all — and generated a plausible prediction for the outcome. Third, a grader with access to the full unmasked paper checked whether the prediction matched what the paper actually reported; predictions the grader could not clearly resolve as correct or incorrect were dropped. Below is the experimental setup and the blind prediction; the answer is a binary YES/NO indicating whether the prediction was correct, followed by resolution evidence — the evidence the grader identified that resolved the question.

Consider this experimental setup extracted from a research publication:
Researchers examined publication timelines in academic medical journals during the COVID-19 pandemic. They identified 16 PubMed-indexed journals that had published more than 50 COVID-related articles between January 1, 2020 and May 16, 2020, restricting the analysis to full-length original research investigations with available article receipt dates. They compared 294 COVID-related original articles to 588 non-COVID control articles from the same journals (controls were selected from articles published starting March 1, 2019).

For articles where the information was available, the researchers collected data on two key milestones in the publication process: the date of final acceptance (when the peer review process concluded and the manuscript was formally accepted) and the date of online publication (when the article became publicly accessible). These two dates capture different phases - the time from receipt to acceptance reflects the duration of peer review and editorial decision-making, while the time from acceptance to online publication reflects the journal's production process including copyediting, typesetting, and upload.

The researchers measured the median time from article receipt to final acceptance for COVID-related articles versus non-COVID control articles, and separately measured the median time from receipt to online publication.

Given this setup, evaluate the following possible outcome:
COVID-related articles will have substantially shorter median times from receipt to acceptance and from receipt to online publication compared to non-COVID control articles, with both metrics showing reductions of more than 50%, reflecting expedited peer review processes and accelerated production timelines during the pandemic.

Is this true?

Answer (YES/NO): YES